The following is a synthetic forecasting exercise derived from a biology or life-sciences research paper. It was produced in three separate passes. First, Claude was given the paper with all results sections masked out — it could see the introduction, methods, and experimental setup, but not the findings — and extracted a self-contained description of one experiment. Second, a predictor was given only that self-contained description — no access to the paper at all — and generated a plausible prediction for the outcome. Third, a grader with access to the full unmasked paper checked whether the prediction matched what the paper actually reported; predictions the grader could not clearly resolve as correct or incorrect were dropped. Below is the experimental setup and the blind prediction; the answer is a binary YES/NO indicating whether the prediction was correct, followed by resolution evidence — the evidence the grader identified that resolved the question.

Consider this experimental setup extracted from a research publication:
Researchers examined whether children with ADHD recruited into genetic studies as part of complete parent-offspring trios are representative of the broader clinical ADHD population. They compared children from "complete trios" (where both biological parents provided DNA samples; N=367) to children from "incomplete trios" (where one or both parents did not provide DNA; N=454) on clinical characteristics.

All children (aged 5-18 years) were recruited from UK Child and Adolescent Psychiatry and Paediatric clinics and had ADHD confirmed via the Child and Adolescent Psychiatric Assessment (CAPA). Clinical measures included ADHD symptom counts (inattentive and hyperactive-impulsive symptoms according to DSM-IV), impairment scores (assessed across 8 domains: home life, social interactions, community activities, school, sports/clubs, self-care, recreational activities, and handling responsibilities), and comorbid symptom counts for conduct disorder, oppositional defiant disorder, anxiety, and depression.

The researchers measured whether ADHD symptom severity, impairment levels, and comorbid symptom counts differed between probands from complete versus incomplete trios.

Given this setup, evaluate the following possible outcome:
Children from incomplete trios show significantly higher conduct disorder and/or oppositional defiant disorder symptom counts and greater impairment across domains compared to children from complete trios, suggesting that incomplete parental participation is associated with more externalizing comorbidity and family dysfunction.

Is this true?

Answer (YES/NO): NO